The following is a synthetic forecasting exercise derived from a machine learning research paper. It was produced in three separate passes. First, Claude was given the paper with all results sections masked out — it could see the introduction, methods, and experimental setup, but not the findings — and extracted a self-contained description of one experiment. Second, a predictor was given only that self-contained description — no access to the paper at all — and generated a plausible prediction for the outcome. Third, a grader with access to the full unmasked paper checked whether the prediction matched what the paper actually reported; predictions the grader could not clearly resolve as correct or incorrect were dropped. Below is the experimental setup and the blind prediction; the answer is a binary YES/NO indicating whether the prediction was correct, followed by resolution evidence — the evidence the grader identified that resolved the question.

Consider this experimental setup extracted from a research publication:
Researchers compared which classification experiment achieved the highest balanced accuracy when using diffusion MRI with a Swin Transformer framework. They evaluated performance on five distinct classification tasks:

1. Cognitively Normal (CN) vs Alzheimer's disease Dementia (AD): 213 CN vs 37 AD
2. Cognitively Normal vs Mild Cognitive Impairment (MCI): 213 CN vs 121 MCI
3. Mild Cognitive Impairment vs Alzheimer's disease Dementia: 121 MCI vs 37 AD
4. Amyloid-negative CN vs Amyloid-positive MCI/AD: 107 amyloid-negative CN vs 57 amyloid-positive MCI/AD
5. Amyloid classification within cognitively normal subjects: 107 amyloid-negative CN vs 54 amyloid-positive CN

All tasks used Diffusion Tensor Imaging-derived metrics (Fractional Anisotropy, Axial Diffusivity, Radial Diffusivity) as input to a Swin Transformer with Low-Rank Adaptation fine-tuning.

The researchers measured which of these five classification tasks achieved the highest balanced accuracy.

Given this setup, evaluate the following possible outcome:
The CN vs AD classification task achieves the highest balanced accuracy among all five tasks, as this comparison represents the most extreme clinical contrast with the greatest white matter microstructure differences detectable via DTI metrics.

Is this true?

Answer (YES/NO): YES